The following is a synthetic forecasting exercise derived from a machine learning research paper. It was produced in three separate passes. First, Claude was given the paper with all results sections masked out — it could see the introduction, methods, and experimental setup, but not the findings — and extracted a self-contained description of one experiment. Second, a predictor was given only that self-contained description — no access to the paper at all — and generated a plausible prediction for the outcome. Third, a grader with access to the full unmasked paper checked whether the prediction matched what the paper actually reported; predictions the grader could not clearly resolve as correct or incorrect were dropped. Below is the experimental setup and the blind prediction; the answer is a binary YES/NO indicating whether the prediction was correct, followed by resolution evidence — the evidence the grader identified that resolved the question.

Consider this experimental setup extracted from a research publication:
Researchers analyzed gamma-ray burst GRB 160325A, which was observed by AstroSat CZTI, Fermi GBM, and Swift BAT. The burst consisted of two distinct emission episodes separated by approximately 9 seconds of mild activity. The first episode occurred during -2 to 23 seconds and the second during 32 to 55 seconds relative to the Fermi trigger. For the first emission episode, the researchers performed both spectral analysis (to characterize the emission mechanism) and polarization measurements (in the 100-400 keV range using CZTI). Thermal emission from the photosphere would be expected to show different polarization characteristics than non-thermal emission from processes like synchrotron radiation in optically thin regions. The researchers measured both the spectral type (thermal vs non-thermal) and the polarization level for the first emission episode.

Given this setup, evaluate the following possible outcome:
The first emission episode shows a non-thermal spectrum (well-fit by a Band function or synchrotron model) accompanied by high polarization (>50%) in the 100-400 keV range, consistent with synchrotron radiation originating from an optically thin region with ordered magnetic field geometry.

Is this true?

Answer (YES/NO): NO